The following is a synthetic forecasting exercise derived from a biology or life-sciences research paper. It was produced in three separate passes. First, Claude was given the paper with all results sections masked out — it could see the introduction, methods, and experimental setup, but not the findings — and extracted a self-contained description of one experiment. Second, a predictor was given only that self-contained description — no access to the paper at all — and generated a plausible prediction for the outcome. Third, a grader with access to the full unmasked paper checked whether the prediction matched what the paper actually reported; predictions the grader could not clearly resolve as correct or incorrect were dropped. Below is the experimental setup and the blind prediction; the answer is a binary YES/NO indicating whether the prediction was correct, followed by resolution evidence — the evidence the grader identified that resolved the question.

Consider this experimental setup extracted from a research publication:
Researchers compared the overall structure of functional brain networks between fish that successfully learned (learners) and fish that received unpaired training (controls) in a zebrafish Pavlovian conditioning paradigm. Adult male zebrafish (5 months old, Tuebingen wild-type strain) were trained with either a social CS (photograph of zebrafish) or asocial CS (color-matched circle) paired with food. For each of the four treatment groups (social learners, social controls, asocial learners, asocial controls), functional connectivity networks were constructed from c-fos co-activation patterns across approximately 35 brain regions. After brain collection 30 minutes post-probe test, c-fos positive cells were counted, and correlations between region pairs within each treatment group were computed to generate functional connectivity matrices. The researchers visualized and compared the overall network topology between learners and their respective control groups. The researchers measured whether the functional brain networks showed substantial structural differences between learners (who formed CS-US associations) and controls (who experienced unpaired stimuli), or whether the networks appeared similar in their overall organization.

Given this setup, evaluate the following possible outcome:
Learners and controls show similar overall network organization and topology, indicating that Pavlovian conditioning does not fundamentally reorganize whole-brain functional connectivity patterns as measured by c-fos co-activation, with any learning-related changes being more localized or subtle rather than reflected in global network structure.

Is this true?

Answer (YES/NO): YES